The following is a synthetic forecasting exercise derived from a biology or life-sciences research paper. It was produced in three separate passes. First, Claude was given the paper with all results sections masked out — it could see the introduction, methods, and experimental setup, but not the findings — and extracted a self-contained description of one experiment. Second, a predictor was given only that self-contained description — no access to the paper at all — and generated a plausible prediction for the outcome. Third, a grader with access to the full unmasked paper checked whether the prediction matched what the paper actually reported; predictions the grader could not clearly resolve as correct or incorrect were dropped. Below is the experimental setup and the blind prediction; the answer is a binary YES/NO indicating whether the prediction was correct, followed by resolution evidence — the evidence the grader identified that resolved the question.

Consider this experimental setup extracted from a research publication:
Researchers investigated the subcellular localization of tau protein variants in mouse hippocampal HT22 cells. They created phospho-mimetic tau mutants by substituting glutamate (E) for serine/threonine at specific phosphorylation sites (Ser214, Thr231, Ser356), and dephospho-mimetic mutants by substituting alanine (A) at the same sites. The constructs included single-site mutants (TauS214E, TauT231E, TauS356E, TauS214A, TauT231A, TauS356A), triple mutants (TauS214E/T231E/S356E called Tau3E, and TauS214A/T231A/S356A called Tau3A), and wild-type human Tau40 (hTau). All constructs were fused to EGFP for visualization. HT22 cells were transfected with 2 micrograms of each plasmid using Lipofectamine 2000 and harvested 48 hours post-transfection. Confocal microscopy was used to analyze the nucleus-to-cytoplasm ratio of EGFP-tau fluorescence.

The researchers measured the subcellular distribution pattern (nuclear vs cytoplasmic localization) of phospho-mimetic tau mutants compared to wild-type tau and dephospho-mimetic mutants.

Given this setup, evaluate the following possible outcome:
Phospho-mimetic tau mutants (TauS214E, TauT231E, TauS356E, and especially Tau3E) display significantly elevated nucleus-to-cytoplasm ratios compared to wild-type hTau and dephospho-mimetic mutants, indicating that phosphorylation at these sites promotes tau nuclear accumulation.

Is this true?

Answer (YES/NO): NO